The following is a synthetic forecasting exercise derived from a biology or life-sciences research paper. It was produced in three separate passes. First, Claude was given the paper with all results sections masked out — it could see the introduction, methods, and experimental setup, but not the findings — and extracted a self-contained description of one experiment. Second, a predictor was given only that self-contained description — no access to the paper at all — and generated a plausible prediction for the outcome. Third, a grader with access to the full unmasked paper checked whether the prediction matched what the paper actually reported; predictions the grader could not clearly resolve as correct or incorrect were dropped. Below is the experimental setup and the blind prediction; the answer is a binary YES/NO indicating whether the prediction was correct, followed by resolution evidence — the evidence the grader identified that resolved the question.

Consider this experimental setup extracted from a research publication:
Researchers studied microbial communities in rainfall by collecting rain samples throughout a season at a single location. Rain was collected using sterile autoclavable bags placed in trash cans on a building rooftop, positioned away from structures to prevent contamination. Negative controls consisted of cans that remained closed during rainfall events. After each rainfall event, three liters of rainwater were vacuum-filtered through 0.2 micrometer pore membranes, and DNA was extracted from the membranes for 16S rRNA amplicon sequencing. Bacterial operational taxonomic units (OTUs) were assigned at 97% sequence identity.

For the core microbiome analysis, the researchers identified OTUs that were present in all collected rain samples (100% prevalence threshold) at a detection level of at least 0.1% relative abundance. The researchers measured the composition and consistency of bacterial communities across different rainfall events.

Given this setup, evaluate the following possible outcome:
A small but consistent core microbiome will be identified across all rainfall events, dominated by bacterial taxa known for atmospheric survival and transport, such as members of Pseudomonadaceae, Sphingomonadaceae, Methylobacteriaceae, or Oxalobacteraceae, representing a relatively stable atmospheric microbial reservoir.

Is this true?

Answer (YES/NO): NO